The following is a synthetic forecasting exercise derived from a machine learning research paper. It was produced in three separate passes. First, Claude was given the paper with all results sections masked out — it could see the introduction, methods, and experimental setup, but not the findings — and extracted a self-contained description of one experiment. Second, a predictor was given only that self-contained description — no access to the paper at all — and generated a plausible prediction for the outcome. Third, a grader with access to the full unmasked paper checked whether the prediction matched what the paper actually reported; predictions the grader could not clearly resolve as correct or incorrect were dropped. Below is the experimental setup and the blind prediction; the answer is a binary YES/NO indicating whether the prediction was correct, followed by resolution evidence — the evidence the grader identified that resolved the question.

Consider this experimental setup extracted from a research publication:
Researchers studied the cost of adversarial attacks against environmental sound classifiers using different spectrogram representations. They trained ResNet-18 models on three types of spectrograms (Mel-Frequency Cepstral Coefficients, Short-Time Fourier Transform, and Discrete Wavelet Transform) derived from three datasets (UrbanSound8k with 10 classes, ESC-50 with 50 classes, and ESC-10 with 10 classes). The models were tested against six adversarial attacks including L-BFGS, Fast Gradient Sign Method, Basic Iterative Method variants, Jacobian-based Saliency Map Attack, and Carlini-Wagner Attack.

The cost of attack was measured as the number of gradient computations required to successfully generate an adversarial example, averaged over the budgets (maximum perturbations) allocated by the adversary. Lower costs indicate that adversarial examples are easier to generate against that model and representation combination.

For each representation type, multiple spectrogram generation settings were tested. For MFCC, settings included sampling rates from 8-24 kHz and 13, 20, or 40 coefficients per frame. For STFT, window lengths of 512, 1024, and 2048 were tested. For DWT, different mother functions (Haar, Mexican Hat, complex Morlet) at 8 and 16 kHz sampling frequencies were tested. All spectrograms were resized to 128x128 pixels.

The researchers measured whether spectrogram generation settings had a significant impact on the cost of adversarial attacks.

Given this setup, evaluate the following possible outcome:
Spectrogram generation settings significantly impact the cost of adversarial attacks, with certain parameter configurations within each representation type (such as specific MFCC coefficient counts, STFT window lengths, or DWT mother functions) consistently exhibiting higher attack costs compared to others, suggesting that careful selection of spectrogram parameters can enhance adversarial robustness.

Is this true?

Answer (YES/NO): YES